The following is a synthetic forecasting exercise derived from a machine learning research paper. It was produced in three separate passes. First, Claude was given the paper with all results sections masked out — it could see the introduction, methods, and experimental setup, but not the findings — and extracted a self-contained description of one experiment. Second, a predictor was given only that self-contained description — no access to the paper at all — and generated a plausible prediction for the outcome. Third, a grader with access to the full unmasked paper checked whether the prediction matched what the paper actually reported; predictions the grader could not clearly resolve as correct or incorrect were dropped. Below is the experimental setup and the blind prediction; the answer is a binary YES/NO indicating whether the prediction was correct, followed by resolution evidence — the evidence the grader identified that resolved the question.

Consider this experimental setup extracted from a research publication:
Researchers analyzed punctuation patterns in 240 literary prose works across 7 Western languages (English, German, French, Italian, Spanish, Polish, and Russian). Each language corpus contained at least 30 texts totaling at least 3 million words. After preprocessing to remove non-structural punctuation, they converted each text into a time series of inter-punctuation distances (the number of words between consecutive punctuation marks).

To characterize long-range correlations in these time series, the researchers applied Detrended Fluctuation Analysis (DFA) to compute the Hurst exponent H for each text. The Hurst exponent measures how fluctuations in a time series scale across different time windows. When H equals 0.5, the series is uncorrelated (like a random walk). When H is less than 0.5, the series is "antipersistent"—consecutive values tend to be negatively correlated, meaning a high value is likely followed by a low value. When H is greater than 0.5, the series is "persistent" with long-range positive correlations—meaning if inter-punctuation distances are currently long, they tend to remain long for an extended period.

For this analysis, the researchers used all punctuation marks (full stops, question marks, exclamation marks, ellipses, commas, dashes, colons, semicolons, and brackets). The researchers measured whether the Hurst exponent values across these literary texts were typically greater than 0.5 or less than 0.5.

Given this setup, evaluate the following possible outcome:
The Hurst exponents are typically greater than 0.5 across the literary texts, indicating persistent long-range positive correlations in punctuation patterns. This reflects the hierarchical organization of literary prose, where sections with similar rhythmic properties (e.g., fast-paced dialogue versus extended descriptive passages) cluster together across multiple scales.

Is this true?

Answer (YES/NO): YES